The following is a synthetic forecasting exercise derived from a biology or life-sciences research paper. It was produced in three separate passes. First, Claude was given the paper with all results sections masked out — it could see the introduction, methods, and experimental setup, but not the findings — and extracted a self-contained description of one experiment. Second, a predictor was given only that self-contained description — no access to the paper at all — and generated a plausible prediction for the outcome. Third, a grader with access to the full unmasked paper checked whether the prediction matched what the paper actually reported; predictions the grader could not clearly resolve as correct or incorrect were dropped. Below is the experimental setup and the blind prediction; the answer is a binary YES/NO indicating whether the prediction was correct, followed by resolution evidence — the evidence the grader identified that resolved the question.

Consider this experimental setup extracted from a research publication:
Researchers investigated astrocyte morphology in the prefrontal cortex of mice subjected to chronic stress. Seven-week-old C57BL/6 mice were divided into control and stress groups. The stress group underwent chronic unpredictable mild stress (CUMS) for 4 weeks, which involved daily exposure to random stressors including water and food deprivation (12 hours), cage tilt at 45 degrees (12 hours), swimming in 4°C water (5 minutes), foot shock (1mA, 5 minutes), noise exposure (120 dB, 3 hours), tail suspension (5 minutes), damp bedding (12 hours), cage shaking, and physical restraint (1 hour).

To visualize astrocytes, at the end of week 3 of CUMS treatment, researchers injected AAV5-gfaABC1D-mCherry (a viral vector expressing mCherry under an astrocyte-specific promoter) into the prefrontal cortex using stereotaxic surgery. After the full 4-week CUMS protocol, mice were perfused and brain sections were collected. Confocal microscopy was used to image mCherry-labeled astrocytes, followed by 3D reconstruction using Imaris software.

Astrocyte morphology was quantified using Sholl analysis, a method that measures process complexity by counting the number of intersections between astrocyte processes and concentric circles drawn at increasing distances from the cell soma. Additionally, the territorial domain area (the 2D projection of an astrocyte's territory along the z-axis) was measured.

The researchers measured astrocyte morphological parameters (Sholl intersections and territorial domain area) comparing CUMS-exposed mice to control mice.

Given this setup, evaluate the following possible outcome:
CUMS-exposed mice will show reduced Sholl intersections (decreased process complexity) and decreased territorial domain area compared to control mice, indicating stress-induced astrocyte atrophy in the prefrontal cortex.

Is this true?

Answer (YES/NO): YES